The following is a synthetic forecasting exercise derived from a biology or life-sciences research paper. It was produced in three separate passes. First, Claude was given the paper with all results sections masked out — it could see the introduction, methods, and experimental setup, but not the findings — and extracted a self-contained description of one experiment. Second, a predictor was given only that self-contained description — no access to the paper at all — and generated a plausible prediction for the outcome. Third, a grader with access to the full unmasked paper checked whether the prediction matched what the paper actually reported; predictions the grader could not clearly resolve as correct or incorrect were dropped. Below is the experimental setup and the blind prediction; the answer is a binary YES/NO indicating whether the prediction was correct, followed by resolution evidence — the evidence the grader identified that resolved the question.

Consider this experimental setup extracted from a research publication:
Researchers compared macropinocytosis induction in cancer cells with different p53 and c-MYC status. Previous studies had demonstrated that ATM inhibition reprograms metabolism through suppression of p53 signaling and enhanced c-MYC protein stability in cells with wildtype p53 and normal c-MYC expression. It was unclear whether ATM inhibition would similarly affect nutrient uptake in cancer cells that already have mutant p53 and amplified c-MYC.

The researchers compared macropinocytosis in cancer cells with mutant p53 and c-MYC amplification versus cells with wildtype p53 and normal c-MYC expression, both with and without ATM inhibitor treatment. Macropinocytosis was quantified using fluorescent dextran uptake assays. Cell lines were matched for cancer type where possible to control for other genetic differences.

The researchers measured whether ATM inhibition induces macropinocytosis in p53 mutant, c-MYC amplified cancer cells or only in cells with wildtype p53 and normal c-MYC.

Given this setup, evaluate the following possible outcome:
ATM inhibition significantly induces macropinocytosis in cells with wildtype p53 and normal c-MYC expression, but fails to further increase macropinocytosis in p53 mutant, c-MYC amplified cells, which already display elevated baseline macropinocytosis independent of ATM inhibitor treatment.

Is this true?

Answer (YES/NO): NO